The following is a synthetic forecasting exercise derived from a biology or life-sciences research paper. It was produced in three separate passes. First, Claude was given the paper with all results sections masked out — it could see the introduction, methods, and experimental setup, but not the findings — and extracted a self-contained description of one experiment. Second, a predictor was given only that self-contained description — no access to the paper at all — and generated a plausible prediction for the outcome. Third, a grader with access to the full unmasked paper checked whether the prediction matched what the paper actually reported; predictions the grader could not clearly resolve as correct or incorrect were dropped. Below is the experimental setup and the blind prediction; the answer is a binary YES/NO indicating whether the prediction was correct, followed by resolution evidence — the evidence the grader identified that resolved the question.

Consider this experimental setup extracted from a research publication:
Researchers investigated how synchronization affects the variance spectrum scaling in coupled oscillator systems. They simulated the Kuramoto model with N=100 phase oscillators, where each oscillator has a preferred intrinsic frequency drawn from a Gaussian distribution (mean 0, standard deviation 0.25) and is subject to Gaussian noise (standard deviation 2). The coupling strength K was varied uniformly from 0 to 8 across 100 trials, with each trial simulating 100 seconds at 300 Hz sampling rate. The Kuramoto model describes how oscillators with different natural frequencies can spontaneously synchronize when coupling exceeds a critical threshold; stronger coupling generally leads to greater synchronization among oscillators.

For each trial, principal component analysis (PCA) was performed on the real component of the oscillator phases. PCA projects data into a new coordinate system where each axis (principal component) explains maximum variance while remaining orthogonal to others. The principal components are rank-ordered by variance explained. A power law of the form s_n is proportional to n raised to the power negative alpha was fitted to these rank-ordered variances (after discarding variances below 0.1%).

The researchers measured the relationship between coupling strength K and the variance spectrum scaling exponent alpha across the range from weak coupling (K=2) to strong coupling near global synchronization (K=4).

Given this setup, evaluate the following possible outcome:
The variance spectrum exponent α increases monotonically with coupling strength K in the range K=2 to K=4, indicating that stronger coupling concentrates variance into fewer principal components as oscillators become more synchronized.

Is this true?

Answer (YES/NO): YES